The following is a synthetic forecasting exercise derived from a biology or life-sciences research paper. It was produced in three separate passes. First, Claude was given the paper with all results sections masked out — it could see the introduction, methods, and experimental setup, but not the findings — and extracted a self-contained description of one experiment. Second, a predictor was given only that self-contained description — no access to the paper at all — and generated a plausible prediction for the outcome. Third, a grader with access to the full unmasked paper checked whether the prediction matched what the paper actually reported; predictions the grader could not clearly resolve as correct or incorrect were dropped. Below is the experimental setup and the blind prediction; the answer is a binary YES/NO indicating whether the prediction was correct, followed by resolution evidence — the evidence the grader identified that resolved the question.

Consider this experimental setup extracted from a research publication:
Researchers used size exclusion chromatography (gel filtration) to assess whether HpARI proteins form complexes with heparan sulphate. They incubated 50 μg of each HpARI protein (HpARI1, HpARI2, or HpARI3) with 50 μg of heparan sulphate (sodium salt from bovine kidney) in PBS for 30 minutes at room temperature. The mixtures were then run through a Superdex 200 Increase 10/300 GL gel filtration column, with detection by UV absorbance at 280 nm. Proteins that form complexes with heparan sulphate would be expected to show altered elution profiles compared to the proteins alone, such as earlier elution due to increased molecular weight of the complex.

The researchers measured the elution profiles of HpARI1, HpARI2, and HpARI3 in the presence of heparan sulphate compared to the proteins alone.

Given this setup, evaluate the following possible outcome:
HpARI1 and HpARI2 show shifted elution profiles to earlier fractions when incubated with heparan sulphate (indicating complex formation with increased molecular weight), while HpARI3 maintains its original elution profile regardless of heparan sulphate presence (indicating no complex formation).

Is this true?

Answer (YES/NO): YES